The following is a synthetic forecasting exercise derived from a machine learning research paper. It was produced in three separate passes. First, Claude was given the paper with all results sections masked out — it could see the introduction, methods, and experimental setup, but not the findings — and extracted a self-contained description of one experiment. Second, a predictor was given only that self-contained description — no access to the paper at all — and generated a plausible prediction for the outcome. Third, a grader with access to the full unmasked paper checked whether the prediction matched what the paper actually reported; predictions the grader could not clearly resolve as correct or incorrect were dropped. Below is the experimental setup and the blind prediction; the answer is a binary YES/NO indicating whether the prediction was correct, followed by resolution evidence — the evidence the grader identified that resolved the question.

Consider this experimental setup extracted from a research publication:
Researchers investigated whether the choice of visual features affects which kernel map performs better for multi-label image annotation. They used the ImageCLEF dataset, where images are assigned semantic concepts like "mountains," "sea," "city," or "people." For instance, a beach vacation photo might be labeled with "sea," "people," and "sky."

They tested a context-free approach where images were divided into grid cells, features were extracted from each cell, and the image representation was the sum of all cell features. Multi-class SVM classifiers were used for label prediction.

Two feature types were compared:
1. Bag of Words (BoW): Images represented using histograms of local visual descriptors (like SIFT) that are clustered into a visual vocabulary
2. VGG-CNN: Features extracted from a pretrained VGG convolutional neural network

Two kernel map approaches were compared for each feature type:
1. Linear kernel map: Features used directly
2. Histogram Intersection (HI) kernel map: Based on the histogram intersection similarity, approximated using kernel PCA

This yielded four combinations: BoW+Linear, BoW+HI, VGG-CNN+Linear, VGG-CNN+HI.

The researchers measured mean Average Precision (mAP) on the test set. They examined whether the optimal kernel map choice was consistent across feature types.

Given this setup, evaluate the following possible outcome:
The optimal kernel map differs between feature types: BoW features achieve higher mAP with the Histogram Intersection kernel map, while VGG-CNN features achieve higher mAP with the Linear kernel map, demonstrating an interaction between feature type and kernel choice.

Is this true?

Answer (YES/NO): NO